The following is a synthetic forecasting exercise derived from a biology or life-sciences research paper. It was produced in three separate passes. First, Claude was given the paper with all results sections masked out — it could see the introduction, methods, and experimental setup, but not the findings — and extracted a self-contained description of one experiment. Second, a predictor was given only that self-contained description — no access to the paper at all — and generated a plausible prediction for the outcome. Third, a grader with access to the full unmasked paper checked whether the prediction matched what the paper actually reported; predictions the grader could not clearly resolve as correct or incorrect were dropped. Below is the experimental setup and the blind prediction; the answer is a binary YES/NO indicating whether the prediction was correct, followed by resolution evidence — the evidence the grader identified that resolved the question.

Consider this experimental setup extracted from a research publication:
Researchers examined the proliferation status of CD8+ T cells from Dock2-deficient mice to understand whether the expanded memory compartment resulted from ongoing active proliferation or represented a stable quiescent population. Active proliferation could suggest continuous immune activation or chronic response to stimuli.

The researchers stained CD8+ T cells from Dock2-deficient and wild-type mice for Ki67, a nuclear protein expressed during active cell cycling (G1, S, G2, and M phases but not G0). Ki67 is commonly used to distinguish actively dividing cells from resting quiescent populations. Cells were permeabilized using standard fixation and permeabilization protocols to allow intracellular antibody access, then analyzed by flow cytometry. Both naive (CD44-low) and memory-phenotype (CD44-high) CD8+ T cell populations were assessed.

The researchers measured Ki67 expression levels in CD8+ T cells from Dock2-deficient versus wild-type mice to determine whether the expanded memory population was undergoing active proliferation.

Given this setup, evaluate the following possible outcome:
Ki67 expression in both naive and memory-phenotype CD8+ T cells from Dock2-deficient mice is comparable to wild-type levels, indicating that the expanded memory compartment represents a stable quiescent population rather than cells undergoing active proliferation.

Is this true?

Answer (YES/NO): YES